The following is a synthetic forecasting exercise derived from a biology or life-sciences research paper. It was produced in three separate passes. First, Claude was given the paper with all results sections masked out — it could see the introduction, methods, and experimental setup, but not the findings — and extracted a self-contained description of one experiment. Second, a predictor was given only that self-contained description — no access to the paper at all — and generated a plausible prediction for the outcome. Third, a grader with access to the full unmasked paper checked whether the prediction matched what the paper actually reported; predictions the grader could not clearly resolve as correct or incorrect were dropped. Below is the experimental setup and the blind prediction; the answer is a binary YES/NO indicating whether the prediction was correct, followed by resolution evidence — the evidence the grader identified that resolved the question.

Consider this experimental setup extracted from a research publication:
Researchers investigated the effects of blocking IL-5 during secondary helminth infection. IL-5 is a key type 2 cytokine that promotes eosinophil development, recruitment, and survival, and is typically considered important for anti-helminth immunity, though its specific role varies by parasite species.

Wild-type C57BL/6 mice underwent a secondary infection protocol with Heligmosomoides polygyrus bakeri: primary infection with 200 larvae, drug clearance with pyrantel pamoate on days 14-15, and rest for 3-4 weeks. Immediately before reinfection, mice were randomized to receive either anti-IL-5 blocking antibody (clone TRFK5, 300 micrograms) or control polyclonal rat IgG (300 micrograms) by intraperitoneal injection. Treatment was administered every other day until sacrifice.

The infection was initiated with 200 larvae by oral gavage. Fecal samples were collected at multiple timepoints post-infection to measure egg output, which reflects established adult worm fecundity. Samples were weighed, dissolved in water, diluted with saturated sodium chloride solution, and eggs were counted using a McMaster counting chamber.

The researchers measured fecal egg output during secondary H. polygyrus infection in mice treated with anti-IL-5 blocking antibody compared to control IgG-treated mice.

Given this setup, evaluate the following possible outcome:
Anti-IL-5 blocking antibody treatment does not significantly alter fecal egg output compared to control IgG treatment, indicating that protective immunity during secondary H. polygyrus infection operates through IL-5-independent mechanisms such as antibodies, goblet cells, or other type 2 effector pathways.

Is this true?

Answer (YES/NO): YES